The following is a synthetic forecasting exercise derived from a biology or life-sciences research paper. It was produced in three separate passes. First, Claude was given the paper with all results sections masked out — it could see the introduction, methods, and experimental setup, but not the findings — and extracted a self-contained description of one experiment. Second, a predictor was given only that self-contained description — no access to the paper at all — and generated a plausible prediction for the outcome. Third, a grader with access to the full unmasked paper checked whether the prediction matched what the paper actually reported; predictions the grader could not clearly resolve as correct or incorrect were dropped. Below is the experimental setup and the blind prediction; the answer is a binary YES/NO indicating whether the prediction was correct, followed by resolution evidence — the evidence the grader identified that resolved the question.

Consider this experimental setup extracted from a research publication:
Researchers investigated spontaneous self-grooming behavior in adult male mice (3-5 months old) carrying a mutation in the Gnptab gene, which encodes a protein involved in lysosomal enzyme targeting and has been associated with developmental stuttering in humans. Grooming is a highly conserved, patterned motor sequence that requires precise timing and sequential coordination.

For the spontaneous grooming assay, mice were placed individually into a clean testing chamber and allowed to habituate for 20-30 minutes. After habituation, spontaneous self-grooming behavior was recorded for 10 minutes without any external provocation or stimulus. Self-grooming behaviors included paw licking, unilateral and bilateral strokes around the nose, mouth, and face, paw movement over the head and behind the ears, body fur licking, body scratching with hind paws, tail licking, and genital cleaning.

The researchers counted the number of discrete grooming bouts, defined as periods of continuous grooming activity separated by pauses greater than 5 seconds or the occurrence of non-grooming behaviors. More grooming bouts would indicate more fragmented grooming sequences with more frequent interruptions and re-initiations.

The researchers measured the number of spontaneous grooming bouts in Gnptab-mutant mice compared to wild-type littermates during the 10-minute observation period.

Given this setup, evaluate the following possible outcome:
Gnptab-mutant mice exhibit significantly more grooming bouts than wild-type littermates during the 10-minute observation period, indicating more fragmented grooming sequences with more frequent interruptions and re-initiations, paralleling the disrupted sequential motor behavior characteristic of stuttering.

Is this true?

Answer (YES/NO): YES